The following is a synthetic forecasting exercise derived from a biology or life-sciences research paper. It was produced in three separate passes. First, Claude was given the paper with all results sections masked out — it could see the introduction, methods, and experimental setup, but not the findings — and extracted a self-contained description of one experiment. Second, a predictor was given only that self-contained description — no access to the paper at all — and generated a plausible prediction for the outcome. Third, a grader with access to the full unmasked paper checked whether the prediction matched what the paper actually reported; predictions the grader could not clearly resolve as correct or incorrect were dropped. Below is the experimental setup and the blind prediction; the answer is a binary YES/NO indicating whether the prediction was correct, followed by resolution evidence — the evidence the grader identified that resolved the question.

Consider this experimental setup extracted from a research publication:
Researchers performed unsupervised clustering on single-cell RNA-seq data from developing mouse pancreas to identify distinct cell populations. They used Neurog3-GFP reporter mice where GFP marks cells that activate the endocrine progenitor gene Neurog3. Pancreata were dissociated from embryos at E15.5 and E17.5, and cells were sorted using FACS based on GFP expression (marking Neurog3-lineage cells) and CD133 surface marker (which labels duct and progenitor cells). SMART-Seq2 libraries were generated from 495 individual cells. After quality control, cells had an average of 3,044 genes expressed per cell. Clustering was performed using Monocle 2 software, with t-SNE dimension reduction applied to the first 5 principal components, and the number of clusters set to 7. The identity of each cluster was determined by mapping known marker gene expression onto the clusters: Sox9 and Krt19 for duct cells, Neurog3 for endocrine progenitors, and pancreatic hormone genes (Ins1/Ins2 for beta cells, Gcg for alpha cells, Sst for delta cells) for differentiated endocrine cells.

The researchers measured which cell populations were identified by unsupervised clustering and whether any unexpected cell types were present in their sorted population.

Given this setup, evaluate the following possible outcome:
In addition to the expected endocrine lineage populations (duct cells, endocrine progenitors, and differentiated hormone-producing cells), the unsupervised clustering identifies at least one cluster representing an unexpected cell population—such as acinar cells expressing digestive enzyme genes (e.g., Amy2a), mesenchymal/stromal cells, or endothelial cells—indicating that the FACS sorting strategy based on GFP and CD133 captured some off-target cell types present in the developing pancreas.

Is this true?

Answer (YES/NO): YES